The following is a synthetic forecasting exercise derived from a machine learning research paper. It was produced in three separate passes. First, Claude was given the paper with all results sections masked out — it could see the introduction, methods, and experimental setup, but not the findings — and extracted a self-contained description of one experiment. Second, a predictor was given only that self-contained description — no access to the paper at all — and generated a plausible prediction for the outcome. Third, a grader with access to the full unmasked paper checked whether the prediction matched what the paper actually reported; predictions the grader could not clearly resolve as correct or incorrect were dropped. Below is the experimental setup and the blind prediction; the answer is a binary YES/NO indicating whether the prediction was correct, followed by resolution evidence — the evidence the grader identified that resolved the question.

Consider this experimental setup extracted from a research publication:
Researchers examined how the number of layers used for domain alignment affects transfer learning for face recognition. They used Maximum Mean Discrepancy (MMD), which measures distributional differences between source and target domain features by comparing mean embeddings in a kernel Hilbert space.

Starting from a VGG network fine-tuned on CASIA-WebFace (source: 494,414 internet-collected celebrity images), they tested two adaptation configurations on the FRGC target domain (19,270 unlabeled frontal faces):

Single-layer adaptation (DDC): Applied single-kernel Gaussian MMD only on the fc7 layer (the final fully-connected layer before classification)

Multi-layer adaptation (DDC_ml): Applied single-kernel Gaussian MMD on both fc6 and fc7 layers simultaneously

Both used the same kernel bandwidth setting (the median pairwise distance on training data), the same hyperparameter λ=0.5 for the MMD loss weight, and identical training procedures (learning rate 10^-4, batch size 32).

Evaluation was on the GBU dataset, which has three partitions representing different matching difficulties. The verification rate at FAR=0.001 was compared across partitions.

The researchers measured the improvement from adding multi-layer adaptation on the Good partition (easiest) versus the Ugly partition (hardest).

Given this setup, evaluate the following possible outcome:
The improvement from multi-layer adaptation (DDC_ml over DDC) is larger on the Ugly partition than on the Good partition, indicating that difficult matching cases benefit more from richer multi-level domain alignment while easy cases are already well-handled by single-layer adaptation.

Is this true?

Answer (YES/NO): YES